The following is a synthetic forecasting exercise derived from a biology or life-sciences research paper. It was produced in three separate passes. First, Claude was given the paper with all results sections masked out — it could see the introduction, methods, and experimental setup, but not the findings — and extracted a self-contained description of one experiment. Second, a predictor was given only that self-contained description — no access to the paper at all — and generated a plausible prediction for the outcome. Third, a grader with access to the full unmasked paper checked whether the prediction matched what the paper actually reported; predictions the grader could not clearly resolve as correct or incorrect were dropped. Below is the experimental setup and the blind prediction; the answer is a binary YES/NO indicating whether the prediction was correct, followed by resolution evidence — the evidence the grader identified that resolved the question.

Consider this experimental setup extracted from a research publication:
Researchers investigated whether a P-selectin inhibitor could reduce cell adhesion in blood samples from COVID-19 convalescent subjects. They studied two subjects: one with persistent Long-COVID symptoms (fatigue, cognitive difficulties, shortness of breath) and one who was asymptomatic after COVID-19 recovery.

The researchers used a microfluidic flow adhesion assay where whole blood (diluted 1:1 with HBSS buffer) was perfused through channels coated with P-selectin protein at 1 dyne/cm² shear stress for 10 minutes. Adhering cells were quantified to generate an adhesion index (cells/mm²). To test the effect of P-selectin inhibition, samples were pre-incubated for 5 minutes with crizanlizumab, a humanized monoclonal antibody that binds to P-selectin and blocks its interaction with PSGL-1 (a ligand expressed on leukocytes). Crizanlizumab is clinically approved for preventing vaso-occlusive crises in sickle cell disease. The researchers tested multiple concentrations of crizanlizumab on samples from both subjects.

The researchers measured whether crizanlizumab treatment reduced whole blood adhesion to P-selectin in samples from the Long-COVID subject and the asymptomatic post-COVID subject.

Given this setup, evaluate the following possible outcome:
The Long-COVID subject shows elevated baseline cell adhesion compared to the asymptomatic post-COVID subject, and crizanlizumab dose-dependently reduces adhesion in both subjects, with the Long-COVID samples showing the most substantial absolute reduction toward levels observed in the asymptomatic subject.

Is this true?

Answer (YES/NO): NO